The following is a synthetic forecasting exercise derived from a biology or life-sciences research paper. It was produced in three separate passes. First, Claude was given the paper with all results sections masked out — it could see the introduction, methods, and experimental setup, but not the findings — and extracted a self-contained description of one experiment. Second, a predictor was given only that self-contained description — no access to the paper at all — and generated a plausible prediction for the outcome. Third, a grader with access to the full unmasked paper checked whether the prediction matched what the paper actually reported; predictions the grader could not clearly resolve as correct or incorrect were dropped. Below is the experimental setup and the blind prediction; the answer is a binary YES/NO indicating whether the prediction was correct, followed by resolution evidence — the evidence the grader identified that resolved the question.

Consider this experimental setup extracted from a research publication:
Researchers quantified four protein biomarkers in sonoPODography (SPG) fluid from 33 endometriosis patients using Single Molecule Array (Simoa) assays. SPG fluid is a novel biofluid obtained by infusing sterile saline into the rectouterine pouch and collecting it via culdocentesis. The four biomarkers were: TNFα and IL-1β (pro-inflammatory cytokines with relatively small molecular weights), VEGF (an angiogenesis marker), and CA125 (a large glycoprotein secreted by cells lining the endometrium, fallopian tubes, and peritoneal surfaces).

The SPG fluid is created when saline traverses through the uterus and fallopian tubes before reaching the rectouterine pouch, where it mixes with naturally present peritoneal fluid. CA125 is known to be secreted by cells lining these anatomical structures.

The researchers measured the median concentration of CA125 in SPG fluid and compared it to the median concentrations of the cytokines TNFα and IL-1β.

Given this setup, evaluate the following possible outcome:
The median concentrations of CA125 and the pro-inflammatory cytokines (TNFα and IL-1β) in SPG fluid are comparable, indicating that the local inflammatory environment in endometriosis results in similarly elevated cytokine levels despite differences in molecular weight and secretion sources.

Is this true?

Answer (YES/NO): NO